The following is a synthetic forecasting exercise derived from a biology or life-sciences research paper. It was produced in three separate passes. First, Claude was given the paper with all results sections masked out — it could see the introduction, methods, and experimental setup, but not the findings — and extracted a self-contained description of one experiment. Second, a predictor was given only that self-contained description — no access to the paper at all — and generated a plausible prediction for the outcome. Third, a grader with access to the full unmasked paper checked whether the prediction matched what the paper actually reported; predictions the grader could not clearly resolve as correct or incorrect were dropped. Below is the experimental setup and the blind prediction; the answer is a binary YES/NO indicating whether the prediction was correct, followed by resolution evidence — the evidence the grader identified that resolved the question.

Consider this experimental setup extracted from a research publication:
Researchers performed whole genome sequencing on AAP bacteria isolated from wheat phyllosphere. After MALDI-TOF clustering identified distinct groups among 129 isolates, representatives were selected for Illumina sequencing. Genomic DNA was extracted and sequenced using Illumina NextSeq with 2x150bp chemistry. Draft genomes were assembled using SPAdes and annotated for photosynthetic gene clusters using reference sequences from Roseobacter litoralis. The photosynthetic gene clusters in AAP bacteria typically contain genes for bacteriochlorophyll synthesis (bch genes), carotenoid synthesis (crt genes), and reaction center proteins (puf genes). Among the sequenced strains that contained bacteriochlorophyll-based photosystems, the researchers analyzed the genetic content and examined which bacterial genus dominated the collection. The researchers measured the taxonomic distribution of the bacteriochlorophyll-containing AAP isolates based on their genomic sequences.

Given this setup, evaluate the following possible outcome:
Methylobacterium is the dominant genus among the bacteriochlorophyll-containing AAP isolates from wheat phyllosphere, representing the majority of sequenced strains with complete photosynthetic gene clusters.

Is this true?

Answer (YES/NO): YES